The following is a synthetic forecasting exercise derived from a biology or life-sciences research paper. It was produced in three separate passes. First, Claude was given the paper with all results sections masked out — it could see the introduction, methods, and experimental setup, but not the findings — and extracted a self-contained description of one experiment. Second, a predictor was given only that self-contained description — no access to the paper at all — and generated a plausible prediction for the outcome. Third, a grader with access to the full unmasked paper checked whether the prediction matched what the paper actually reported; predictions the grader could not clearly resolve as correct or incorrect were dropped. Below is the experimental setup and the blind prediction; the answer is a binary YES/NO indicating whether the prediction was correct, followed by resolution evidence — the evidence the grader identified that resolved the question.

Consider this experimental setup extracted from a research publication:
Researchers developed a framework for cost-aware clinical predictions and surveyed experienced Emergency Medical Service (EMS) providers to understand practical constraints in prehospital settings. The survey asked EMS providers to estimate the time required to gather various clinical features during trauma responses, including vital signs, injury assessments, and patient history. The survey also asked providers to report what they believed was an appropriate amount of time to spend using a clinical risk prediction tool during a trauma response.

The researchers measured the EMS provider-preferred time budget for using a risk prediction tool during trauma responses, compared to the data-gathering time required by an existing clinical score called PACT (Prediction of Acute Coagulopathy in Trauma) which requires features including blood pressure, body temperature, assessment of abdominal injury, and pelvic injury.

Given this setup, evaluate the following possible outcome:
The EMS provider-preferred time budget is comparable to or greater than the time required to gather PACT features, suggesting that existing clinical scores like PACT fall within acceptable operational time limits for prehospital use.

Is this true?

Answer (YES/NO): NO